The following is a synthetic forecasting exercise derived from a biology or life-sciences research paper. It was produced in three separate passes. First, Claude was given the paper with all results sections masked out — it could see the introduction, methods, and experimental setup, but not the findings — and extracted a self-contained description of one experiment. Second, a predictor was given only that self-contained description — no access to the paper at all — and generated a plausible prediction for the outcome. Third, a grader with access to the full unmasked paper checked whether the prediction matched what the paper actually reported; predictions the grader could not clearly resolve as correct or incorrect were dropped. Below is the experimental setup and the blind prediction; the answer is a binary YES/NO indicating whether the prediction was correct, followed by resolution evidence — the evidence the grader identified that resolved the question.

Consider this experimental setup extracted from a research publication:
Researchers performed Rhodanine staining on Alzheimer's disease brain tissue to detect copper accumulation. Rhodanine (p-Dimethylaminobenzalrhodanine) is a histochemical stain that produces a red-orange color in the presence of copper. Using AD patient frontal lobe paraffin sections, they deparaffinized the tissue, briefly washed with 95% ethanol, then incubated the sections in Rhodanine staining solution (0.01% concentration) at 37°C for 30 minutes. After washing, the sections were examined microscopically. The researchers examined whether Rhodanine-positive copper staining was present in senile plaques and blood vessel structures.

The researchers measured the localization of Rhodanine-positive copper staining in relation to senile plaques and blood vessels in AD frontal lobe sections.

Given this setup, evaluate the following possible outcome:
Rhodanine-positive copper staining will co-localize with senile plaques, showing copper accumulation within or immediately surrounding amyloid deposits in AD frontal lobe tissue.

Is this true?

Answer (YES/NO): NO